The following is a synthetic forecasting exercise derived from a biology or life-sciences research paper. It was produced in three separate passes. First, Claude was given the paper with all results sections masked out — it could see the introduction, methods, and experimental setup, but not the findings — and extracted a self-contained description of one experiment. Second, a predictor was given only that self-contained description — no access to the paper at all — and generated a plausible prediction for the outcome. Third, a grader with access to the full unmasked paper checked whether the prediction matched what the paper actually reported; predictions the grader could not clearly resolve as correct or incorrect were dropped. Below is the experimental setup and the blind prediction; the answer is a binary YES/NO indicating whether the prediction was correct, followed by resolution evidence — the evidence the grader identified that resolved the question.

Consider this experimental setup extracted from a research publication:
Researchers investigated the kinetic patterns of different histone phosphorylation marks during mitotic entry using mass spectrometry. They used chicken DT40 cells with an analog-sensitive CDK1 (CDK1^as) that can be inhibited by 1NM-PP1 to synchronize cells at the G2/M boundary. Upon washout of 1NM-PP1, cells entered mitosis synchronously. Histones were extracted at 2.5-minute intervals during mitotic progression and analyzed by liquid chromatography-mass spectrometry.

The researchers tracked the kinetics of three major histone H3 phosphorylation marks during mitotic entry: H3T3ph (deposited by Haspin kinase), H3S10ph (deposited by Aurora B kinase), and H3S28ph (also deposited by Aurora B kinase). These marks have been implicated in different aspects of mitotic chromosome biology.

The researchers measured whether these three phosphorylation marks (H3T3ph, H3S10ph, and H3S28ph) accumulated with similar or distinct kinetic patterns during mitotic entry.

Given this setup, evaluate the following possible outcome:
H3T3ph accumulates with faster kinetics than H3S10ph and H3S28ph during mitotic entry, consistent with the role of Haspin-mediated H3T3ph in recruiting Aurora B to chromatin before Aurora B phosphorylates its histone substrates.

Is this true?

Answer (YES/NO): NO